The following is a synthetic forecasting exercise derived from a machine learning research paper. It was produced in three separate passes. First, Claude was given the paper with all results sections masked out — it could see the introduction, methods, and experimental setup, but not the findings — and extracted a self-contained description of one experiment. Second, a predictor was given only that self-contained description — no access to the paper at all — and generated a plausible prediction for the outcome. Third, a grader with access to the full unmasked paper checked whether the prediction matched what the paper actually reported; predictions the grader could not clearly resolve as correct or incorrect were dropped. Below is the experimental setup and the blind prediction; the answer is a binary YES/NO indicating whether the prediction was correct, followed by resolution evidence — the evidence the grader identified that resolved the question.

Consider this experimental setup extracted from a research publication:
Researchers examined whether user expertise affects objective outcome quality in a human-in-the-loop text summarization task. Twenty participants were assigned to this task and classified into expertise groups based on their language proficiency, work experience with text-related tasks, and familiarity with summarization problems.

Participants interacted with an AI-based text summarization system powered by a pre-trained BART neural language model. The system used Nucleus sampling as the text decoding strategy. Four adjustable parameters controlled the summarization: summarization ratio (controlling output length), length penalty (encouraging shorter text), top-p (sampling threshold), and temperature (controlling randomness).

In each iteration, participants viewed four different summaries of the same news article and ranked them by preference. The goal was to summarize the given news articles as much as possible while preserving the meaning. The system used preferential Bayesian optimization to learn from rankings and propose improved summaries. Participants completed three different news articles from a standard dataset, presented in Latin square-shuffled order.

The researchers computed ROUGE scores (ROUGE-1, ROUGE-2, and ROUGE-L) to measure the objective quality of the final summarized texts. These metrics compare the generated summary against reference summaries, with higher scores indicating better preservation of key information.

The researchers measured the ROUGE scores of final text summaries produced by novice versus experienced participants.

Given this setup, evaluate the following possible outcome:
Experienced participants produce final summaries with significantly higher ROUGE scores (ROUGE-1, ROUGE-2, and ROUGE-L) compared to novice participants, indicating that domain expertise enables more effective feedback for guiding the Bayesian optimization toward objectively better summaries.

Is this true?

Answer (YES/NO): NO